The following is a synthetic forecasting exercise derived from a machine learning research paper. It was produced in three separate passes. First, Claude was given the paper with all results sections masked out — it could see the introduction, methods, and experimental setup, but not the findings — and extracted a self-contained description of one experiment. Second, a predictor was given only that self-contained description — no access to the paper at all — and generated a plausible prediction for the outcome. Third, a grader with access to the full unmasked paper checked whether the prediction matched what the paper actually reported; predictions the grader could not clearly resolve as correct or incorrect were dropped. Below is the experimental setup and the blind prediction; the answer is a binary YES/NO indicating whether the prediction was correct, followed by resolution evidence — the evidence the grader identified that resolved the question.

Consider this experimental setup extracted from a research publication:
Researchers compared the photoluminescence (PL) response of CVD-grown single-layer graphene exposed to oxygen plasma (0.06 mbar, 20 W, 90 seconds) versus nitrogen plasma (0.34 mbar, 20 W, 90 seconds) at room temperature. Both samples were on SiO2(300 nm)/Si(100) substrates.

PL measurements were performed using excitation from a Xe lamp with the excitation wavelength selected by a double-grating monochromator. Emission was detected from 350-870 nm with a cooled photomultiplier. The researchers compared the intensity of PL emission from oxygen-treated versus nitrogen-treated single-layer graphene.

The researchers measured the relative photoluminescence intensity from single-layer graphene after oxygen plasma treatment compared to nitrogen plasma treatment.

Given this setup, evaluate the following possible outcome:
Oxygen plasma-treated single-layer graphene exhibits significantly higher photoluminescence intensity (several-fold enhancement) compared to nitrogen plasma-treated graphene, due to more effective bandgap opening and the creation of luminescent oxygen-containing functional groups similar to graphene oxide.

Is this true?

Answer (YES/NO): NO